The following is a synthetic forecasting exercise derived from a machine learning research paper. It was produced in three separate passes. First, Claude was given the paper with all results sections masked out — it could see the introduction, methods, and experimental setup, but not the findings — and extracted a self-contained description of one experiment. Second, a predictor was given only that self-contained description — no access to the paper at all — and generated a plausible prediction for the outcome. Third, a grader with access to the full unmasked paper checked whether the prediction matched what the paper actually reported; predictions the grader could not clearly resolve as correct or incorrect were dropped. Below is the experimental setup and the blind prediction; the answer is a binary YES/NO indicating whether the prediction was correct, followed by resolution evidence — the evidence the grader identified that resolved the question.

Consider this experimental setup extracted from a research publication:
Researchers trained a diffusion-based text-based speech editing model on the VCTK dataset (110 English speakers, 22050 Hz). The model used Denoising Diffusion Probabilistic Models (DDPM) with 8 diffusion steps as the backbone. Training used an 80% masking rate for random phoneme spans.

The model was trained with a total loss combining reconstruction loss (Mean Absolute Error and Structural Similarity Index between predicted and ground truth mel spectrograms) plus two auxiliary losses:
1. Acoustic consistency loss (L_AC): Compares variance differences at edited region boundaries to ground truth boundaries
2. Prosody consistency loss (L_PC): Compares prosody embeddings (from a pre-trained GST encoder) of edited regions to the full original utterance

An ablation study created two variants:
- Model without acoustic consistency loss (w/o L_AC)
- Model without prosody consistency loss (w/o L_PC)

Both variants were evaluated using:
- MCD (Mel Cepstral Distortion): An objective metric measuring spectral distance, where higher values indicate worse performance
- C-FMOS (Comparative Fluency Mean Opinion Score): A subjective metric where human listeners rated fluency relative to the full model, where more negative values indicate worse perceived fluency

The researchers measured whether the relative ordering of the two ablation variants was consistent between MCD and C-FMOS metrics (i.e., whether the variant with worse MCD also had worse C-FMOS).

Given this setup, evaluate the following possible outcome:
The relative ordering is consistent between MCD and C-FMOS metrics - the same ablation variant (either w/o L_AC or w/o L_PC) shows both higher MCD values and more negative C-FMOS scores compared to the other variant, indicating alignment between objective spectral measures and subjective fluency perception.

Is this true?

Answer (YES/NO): YES